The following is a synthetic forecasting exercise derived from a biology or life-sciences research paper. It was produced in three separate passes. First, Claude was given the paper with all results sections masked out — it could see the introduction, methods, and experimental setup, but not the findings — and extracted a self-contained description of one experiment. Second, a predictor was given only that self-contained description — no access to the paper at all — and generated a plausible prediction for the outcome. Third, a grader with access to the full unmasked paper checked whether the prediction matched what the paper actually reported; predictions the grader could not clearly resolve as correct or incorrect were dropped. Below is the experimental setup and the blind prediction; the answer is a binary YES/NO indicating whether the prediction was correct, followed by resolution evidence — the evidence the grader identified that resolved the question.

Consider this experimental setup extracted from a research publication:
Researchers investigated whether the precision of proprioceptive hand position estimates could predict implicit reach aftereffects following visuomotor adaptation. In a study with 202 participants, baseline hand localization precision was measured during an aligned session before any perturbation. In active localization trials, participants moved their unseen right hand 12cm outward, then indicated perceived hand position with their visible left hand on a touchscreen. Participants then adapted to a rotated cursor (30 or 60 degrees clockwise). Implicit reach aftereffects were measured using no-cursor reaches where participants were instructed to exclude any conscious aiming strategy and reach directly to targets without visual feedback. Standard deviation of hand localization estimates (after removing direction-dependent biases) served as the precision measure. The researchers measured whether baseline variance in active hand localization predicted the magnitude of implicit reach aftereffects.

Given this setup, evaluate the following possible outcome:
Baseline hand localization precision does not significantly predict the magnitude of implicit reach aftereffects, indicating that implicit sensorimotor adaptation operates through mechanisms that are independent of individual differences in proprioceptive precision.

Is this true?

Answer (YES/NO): NO